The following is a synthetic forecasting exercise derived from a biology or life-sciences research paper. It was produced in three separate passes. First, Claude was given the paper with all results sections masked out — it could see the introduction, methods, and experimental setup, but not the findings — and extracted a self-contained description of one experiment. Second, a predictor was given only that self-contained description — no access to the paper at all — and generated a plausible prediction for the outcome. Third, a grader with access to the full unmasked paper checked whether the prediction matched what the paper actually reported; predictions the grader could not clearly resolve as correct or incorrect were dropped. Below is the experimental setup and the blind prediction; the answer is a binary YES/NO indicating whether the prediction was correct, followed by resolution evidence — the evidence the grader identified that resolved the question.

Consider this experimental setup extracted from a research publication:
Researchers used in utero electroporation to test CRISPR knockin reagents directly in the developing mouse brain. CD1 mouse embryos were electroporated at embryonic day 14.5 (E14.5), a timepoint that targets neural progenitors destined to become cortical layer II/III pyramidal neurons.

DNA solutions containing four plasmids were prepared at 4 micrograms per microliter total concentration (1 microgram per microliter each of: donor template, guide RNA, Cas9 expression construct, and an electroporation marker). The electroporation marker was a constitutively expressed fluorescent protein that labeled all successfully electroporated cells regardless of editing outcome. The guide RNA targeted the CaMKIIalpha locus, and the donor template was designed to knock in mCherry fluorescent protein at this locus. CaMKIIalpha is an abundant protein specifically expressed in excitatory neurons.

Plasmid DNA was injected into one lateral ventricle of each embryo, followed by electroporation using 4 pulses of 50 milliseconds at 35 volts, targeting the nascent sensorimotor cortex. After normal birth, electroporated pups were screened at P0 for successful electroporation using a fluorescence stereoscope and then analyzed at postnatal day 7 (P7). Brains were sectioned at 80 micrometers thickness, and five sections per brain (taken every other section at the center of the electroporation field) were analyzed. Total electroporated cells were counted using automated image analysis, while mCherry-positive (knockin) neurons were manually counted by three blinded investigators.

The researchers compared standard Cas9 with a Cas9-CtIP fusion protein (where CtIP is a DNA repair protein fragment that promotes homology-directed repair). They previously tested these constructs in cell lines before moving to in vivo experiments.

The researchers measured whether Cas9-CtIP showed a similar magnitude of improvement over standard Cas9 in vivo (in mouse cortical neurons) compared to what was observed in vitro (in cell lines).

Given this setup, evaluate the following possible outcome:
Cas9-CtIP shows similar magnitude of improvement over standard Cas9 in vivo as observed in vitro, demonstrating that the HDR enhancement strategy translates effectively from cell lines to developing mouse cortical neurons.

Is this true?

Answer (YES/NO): YES